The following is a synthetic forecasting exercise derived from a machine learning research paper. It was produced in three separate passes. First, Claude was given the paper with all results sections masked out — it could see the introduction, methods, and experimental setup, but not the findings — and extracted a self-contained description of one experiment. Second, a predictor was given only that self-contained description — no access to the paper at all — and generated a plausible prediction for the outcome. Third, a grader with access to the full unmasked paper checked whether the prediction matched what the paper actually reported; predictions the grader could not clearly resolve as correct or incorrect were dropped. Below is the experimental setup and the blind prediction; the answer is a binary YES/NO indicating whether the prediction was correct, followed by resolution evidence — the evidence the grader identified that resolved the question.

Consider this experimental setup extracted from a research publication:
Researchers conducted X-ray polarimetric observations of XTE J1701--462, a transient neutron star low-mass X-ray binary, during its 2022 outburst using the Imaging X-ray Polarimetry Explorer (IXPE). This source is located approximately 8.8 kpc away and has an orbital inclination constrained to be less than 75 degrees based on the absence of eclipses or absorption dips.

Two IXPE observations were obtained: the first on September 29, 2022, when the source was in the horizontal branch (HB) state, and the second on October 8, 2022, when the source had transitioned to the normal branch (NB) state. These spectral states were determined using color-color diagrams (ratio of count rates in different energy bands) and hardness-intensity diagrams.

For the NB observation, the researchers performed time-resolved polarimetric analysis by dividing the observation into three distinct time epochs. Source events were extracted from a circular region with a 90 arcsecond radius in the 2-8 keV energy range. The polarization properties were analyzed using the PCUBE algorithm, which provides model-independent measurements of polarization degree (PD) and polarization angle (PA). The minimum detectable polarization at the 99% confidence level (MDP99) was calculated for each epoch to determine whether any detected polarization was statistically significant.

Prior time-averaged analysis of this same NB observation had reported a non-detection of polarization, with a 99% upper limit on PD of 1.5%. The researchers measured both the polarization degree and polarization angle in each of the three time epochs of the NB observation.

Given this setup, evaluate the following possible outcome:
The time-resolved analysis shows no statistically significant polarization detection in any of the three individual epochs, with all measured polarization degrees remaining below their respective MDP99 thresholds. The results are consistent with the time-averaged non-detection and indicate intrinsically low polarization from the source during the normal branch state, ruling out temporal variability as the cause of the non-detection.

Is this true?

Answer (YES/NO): NO